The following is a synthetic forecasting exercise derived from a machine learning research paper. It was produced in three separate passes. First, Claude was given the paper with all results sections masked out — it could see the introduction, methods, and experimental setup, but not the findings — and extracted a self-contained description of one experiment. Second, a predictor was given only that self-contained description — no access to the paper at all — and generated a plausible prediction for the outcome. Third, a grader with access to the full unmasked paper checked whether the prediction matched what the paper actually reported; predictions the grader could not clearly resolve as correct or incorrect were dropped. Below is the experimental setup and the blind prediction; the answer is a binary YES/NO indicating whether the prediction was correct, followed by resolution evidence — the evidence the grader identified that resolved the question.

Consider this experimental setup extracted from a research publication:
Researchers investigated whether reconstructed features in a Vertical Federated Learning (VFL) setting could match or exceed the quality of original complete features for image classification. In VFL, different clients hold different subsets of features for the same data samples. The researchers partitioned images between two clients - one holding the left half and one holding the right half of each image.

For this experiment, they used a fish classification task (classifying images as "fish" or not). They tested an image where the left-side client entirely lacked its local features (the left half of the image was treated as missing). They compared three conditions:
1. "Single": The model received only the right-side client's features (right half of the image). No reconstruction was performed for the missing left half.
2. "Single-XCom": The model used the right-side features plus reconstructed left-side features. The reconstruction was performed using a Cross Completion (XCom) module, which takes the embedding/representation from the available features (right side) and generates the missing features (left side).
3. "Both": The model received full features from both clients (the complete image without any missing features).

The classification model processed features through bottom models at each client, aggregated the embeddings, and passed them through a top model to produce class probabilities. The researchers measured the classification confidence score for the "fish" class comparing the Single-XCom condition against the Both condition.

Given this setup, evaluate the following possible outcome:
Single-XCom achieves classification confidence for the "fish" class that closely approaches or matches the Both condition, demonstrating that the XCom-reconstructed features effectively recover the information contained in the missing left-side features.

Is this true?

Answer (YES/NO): NO